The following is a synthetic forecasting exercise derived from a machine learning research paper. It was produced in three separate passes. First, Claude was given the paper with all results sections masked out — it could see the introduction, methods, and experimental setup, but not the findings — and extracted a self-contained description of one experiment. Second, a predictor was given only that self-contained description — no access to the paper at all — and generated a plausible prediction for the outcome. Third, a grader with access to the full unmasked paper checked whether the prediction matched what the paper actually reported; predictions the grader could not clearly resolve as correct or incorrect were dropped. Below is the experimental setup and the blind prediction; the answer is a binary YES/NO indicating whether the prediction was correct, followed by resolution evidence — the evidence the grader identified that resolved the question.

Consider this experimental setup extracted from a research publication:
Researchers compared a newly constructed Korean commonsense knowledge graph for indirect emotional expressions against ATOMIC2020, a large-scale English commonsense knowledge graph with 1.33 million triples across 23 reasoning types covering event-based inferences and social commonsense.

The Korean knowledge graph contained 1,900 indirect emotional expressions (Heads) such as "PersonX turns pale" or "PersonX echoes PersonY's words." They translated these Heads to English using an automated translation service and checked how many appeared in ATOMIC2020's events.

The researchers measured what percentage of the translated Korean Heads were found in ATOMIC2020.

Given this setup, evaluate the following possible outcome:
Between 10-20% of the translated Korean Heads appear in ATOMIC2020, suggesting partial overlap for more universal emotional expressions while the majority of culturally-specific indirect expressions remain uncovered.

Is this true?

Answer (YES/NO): NO